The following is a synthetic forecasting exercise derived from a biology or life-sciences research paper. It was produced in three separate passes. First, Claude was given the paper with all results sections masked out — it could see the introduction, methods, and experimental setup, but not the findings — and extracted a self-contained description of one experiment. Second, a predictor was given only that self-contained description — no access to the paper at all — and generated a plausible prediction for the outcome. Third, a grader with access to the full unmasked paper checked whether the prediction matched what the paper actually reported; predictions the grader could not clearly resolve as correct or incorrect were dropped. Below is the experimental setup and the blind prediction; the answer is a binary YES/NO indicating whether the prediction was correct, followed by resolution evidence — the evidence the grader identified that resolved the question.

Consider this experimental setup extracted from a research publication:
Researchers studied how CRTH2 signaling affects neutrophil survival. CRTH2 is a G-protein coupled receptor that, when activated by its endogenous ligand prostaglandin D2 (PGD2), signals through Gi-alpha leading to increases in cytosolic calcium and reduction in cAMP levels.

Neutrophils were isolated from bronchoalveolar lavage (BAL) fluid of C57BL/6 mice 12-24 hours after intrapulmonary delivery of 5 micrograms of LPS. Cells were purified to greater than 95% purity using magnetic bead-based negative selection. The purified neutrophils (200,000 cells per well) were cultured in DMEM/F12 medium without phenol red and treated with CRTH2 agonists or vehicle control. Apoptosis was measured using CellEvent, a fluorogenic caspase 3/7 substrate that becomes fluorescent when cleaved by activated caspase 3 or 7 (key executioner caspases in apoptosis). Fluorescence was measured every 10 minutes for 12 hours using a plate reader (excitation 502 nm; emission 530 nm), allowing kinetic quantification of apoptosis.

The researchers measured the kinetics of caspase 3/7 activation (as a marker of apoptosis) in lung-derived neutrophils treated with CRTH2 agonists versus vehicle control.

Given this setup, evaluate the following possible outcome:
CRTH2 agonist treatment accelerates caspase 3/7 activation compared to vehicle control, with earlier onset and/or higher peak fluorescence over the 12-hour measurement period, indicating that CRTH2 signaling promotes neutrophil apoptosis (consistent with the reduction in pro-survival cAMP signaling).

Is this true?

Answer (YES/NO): NO